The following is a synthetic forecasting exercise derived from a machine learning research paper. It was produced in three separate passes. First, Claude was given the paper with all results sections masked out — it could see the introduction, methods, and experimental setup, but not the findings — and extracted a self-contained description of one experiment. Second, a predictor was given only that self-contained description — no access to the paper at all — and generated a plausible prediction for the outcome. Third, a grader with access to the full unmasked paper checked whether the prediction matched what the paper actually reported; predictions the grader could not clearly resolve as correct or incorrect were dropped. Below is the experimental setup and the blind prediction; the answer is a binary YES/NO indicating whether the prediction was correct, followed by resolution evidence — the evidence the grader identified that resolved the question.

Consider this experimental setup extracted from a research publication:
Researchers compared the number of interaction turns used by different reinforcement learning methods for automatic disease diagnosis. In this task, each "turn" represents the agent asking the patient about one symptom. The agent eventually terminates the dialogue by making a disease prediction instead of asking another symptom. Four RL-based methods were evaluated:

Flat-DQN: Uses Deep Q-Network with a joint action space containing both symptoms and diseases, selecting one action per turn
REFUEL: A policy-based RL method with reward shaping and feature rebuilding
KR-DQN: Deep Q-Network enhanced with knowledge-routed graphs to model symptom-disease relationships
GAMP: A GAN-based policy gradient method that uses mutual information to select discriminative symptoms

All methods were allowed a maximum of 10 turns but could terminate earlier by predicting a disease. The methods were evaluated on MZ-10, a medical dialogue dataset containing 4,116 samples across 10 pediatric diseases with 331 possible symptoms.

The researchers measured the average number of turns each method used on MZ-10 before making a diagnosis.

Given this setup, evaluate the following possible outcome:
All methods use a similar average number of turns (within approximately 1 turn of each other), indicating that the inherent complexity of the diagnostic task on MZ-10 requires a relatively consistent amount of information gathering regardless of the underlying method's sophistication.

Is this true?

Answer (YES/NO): NO